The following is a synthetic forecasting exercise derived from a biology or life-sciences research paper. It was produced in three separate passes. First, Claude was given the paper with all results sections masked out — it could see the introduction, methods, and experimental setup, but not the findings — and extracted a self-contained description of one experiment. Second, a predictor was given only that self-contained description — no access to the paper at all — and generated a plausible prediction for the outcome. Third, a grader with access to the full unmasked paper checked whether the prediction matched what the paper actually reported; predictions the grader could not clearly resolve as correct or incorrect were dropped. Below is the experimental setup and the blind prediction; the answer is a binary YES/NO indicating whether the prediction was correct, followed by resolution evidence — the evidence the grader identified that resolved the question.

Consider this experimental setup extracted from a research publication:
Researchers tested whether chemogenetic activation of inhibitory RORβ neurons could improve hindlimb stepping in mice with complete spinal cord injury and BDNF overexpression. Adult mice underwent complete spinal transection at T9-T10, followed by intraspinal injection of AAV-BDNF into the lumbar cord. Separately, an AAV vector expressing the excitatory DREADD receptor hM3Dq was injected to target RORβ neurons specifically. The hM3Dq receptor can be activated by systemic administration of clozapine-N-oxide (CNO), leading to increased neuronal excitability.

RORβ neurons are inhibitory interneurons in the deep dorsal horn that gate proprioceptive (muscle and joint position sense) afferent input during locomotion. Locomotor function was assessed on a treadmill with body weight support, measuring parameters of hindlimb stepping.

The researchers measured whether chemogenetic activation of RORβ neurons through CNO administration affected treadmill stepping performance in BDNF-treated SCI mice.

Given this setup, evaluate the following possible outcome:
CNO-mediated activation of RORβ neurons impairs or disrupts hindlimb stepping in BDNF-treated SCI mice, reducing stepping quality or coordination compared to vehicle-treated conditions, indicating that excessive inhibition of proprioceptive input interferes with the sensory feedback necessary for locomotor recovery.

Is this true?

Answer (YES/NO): NO